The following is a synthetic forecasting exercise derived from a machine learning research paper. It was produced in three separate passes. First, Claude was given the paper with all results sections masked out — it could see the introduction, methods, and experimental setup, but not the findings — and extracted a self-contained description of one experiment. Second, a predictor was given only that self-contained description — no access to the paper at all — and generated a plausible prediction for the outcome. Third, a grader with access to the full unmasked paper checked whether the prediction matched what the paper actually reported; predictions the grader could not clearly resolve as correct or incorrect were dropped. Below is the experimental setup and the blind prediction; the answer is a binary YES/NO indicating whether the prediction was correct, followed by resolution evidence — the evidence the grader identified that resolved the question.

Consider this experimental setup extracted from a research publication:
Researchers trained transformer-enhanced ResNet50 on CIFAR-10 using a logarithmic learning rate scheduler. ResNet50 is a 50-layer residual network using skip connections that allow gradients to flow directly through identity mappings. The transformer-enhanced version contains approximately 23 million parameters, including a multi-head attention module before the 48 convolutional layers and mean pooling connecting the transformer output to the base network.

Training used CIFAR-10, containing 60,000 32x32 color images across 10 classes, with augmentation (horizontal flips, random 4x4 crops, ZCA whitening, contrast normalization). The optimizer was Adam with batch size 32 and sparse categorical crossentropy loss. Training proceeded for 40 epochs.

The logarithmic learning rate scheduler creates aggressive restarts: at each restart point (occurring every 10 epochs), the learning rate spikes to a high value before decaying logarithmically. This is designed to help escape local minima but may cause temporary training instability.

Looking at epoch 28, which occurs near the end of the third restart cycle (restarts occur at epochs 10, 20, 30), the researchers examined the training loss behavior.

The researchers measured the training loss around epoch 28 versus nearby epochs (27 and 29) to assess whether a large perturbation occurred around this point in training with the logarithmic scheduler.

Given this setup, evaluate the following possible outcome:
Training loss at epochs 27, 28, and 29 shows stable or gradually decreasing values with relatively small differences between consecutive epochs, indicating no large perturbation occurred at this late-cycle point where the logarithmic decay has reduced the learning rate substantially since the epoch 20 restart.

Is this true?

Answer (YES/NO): NO